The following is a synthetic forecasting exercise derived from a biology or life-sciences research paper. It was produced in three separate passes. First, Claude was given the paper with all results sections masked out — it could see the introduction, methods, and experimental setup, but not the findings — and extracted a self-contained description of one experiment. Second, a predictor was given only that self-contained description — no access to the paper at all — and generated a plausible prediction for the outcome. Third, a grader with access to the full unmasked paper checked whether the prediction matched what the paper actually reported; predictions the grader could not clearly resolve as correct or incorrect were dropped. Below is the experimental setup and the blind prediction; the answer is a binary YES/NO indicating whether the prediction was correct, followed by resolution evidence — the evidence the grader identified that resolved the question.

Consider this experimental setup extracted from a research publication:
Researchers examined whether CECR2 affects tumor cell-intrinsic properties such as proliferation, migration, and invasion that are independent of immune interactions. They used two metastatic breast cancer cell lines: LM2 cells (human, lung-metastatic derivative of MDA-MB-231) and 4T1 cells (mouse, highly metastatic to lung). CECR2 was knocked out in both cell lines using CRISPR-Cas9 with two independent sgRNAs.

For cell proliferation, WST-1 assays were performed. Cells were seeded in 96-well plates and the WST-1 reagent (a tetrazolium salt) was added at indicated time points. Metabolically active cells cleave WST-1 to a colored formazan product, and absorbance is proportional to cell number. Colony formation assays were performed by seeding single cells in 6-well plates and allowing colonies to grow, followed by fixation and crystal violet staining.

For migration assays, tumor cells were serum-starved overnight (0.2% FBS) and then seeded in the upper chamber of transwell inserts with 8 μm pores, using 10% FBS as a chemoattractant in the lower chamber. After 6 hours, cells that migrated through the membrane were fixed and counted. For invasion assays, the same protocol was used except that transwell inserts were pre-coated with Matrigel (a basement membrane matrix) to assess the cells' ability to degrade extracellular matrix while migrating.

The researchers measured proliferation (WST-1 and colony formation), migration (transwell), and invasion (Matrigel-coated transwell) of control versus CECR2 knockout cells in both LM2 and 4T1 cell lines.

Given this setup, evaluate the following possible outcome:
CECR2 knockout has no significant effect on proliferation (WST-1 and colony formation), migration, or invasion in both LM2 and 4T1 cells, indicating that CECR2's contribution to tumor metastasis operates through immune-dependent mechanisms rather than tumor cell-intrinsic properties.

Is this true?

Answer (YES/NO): NO